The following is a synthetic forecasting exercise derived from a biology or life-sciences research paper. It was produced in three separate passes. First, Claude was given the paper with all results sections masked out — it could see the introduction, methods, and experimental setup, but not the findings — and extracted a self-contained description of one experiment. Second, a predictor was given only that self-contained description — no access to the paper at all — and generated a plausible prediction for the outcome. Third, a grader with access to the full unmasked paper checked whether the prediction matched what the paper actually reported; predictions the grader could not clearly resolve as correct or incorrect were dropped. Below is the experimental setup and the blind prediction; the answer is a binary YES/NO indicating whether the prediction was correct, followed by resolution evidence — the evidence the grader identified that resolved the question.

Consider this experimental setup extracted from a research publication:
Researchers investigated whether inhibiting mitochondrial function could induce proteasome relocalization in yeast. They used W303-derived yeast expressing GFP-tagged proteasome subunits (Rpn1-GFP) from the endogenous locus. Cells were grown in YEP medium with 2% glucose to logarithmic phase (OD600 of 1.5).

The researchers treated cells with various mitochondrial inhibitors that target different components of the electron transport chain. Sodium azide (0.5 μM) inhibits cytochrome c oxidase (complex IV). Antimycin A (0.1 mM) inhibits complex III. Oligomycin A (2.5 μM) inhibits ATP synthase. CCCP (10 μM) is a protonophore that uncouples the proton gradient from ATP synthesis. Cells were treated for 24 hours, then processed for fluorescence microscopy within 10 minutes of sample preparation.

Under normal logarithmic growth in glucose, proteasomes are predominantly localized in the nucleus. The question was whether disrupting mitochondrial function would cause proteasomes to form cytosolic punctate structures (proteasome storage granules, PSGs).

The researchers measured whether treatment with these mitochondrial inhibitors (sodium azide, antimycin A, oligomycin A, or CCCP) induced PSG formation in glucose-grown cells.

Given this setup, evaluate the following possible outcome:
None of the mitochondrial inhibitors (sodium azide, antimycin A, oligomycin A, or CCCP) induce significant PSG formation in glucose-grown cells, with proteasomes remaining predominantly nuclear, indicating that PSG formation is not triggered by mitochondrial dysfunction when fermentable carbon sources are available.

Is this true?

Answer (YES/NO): NO